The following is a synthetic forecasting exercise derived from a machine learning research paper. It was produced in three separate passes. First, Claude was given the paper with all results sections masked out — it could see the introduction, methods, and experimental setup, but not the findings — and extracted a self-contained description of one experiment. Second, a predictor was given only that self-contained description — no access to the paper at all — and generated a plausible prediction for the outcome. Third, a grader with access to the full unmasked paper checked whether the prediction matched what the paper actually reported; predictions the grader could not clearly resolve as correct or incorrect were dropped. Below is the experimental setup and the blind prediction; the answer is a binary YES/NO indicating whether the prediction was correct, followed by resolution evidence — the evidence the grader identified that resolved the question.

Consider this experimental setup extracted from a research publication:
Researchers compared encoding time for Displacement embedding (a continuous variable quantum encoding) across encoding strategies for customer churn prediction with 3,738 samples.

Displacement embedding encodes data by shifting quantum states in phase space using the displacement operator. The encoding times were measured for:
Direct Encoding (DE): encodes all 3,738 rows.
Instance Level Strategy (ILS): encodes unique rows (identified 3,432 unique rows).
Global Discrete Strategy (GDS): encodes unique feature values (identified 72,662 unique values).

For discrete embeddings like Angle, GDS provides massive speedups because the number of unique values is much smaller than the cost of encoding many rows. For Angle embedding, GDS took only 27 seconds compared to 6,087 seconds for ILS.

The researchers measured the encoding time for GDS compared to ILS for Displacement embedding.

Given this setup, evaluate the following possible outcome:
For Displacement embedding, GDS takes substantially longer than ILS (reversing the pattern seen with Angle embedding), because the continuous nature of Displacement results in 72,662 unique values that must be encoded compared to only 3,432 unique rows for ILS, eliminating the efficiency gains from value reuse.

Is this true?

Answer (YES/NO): YES